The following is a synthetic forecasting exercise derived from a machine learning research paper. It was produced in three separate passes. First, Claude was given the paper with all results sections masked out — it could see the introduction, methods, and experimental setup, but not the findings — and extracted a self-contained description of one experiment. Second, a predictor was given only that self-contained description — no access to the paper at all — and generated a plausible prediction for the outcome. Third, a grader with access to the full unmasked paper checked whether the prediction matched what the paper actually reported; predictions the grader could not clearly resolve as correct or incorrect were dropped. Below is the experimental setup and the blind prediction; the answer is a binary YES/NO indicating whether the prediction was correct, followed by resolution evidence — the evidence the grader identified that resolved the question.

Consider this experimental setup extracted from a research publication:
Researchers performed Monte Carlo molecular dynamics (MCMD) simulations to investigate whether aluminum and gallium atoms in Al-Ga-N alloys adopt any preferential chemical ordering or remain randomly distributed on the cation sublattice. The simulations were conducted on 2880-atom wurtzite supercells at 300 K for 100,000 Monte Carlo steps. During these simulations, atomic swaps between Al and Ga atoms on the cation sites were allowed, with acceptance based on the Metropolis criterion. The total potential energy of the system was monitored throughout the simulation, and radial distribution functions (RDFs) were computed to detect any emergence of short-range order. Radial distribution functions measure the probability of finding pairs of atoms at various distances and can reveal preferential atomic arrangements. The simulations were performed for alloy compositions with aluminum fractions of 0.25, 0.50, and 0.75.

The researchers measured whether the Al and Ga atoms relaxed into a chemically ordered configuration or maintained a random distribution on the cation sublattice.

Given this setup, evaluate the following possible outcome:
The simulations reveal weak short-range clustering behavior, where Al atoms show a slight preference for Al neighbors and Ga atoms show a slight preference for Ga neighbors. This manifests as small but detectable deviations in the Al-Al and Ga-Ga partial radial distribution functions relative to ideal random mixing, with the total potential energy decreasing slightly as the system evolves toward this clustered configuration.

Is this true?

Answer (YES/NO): NO